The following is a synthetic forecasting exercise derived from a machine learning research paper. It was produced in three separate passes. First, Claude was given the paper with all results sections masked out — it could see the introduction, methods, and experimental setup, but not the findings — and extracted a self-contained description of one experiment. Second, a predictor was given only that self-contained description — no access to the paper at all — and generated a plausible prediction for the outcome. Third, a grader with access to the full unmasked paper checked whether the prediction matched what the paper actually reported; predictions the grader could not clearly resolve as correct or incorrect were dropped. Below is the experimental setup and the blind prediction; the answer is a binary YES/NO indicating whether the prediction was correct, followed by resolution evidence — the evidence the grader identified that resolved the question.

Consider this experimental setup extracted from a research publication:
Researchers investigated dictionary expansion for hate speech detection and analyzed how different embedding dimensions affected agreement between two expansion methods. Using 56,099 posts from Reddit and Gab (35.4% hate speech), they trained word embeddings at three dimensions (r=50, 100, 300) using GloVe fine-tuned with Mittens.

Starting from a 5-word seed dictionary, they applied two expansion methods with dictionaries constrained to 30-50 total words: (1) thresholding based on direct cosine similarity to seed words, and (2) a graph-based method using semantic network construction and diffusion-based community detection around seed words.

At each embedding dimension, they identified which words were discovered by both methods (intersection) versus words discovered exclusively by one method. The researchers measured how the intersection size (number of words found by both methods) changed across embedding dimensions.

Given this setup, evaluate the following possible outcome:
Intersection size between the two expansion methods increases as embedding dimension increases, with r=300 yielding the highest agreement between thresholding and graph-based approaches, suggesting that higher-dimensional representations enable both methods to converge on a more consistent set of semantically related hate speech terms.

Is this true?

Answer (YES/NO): NO